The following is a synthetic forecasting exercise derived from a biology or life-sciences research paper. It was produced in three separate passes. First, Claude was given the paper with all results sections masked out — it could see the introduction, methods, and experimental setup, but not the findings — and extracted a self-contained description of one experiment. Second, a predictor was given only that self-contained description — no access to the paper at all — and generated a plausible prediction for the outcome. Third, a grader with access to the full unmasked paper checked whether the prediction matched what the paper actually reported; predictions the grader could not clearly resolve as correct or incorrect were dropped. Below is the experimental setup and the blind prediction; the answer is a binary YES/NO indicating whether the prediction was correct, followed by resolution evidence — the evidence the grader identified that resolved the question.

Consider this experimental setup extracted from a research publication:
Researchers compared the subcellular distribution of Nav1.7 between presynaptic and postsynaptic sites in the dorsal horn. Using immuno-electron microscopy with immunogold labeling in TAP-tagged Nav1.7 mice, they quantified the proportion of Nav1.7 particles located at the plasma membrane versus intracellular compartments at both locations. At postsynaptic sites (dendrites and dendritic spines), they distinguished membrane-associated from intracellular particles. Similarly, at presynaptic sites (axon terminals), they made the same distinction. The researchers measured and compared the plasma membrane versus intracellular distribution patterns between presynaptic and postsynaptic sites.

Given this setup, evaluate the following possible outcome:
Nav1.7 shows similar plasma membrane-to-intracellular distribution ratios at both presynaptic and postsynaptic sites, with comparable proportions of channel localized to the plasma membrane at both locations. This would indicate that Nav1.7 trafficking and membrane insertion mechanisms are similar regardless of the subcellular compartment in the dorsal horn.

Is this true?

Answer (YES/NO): NO